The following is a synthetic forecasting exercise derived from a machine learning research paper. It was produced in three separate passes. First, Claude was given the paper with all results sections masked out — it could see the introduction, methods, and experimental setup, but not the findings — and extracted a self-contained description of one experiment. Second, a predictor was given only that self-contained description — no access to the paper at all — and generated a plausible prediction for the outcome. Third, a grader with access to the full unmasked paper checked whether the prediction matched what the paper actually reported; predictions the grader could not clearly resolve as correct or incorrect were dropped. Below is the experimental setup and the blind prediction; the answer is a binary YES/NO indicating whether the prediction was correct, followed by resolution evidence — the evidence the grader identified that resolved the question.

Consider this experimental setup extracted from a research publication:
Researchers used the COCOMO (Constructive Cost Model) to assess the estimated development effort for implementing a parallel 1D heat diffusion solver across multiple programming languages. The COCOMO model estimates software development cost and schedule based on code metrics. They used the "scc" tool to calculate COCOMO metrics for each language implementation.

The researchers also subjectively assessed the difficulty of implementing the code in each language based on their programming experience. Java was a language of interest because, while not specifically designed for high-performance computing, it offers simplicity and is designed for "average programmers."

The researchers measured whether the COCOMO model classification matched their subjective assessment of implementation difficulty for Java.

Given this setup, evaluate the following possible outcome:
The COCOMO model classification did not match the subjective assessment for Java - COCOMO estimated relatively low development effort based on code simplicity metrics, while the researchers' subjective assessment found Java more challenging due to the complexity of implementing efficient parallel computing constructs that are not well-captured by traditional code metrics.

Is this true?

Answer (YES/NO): NO